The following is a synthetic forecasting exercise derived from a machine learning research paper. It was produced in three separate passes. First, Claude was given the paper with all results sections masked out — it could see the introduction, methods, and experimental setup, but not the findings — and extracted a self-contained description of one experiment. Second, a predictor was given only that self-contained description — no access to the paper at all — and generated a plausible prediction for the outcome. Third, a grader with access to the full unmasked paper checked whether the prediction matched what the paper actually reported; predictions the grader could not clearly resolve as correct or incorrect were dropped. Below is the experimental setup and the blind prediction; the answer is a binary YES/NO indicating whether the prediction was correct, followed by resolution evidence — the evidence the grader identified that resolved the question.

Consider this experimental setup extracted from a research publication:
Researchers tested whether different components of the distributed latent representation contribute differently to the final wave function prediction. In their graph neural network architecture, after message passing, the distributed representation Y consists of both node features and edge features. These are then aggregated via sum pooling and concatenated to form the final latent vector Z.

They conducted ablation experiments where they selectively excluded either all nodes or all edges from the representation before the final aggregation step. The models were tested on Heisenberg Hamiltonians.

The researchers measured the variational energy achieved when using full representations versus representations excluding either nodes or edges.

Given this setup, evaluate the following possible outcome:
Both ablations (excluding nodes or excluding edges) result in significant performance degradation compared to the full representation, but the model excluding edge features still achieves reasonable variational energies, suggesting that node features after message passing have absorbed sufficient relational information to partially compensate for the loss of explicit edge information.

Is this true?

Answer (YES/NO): NO